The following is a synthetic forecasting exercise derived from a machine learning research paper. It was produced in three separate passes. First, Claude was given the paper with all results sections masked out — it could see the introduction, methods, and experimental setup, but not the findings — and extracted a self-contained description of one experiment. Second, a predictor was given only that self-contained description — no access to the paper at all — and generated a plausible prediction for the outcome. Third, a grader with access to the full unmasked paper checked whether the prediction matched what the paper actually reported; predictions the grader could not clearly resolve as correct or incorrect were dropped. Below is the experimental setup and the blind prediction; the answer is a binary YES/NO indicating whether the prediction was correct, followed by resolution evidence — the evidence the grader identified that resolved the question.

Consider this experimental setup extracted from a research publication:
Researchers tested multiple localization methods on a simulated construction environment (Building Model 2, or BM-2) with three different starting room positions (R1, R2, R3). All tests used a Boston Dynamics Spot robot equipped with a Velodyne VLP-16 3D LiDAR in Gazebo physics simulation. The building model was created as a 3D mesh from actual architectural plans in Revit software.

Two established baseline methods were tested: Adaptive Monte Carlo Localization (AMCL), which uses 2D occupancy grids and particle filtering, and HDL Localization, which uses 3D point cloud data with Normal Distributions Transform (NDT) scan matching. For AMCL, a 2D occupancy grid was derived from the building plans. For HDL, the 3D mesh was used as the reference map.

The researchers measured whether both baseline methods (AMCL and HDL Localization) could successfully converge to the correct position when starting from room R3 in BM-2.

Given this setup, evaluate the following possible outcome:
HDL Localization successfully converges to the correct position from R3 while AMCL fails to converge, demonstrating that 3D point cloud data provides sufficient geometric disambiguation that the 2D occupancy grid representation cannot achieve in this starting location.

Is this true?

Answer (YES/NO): NO